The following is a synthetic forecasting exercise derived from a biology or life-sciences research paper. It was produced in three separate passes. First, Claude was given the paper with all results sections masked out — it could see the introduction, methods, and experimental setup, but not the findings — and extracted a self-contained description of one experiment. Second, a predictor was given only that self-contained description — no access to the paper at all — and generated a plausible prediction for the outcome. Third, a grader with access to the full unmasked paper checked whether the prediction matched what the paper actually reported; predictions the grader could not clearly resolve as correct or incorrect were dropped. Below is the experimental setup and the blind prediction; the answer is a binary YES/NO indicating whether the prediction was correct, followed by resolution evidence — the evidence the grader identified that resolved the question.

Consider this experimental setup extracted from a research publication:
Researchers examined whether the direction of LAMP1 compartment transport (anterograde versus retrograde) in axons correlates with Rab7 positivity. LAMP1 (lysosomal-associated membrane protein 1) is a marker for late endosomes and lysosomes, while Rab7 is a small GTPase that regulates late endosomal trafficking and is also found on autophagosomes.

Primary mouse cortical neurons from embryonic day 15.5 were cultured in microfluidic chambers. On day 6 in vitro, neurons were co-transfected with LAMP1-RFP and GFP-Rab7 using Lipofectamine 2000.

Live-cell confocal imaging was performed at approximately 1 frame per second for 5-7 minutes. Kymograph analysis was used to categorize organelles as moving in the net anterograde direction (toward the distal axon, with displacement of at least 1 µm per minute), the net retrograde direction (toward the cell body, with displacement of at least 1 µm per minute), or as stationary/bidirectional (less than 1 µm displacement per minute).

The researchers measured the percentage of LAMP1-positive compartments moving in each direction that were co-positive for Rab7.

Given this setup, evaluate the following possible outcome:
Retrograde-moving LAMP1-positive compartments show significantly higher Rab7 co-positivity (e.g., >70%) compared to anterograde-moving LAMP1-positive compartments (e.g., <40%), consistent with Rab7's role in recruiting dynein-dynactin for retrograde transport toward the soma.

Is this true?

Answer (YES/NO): NO